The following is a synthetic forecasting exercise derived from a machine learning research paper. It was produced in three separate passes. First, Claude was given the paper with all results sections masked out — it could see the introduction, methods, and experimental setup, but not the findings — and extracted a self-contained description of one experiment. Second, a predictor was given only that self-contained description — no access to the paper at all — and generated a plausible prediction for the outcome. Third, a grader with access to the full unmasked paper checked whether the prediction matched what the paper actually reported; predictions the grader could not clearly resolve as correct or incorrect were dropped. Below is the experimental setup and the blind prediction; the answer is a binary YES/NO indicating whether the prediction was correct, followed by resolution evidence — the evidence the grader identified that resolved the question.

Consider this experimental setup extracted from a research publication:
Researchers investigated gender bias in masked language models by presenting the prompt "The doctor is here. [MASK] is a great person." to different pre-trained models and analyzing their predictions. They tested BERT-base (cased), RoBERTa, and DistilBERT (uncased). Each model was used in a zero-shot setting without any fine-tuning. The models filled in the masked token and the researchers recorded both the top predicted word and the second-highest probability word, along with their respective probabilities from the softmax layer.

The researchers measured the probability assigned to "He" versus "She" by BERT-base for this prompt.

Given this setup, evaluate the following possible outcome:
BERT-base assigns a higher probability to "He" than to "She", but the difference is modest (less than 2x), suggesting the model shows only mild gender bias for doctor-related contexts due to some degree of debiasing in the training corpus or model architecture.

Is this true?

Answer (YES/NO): NO